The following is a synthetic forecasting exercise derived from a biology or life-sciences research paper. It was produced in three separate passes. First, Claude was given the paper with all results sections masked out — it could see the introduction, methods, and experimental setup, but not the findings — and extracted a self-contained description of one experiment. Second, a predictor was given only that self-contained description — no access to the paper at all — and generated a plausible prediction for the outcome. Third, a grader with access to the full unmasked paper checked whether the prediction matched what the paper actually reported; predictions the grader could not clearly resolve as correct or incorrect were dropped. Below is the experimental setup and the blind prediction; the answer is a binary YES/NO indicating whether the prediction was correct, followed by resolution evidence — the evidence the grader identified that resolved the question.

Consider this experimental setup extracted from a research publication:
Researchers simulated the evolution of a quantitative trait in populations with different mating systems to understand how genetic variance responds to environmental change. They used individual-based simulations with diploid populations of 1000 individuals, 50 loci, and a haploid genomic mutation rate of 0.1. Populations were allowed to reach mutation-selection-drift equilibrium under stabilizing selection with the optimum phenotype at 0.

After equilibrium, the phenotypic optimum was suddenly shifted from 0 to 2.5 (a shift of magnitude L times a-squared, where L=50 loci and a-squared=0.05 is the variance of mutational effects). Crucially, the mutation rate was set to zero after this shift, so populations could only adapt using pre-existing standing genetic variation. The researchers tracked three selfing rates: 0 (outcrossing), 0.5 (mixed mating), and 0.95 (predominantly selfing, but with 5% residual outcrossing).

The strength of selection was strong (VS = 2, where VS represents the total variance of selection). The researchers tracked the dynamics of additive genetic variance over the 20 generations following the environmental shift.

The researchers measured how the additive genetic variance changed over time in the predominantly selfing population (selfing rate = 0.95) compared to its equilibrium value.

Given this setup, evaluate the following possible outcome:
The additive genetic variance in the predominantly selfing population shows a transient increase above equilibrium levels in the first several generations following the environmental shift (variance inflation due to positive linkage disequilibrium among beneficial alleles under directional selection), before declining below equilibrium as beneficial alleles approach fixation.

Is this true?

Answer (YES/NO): NO